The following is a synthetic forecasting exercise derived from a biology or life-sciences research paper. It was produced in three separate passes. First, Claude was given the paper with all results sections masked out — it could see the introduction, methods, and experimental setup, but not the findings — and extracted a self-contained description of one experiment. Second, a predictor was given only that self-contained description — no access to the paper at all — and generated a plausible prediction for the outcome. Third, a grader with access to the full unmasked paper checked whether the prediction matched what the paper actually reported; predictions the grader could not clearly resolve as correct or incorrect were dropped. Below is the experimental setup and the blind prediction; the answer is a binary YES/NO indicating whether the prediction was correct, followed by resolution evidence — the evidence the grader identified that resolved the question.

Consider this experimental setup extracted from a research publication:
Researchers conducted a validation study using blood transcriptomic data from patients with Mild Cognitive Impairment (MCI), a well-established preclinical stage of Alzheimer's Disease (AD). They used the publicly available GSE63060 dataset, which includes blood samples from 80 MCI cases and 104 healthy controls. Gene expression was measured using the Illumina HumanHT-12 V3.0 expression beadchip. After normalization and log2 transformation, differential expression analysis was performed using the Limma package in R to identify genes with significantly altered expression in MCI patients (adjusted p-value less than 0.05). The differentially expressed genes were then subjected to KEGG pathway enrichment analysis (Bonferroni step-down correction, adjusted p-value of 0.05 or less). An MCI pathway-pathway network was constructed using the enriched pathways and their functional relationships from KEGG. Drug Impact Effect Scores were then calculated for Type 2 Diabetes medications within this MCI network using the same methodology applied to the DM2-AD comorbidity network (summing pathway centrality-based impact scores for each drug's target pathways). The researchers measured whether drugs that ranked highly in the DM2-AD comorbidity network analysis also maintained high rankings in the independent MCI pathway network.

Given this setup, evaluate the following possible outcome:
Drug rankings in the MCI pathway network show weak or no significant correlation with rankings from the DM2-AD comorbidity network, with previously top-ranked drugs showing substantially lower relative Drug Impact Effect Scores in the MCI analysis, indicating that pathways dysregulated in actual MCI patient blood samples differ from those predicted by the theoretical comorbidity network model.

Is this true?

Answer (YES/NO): NO